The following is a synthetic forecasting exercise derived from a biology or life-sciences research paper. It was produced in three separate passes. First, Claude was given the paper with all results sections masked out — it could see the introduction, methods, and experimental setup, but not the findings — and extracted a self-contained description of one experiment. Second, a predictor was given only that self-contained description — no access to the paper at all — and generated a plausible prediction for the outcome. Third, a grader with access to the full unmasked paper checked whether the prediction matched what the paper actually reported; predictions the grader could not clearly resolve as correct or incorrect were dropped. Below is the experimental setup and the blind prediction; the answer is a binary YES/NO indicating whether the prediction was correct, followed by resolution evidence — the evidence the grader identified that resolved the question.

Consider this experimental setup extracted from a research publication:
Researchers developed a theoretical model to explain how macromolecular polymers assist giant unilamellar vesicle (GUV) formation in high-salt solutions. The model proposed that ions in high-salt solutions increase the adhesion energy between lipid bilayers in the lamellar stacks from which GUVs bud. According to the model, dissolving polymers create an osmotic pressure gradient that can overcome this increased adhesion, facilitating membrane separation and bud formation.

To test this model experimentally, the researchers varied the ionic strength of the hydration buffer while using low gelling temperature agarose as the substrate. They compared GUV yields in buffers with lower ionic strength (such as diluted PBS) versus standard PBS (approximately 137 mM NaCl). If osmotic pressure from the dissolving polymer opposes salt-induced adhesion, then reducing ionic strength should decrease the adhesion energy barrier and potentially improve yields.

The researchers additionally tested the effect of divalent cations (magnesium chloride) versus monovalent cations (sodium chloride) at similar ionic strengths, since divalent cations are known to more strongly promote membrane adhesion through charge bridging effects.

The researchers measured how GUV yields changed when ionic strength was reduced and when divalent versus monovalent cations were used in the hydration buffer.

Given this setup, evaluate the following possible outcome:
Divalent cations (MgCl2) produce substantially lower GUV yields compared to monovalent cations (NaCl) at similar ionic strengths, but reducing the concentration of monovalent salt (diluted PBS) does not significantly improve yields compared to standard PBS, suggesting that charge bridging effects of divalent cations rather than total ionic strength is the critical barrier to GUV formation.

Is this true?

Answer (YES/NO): NO